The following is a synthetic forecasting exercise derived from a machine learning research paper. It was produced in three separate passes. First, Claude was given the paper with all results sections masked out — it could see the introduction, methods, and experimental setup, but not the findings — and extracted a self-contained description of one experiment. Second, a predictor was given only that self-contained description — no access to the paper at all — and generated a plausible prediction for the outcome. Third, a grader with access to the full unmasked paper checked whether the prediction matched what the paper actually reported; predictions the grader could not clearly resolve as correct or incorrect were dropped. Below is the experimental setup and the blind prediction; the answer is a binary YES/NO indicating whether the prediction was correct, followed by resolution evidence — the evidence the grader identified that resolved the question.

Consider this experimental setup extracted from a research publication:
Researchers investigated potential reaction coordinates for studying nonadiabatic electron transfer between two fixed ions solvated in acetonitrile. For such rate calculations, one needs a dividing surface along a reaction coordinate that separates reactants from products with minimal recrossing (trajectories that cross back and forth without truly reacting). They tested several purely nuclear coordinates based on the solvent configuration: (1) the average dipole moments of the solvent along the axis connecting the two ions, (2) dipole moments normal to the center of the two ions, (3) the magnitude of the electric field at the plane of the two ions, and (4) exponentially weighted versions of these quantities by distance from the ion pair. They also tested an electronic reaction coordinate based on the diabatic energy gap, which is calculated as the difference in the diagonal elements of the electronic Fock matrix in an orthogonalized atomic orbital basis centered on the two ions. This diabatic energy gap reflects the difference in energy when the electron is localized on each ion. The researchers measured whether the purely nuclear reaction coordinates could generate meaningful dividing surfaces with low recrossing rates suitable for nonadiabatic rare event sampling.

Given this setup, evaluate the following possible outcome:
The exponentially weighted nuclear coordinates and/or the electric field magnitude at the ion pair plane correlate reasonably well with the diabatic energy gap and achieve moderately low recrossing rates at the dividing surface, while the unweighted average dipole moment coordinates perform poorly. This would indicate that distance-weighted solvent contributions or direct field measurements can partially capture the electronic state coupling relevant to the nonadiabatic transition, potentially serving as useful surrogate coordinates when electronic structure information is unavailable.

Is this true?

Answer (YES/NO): NO